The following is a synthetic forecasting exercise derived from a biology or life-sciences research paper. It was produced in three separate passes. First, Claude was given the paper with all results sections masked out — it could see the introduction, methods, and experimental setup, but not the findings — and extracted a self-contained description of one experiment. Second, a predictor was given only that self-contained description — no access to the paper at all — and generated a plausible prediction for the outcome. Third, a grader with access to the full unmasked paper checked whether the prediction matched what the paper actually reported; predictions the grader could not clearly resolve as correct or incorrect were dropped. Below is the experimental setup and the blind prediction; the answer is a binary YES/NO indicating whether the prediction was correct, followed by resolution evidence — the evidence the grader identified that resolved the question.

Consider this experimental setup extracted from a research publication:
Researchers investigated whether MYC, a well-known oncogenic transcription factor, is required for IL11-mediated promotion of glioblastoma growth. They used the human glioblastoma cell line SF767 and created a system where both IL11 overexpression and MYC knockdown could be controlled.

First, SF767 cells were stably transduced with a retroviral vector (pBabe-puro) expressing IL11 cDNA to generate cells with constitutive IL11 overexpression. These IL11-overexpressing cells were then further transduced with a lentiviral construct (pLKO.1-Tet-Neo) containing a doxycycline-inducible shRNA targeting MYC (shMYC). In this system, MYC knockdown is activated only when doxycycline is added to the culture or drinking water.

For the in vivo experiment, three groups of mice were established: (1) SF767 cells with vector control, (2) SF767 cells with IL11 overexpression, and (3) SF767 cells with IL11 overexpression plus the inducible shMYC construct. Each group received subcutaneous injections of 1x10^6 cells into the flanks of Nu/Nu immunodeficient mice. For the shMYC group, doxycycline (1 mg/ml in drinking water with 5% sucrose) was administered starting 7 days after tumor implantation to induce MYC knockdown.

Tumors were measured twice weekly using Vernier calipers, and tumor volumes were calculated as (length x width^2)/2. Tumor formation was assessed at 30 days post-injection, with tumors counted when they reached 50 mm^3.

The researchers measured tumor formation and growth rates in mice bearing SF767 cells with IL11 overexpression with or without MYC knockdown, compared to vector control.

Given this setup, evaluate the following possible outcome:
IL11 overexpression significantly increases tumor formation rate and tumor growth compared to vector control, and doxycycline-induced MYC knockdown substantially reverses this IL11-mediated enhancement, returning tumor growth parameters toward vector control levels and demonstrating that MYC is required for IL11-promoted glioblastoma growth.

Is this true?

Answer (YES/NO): YES